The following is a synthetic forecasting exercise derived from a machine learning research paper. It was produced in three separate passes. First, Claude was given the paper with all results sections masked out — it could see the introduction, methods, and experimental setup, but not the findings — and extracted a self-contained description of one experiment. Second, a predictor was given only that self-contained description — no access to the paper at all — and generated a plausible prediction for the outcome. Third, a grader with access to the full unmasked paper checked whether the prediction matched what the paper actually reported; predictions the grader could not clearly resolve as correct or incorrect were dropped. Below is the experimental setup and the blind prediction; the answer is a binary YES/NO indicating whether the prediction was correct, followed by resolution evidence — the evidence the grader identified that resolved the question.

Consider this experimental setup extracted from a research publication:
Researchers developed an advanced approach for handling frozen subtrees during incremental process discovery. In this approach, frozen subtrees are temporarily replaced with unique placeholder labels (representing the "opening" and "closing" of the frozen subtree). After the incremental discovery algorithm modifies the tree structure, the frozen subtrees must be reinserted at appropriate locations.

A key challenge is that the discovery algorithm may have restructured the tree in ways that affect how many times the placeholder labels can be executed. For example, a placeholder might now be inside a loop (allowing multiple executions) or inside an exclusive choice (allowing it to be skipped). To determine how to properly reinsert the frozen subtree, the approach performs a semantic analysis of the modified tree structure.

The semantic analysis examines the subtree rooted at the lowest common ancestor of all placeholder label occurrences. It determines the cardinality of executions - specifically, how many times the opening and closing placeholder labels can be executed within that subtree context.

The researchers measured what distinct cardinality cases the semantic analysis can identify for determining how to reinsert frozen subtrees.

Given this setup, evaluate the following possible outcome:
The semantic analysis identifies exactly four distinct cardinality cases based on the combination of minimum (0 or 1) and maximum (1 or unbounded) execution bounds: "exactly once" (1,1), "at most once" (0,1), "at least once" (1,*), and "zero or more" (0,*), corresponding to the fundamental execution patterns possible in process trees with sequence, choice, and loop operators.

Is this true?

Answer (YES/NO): YES